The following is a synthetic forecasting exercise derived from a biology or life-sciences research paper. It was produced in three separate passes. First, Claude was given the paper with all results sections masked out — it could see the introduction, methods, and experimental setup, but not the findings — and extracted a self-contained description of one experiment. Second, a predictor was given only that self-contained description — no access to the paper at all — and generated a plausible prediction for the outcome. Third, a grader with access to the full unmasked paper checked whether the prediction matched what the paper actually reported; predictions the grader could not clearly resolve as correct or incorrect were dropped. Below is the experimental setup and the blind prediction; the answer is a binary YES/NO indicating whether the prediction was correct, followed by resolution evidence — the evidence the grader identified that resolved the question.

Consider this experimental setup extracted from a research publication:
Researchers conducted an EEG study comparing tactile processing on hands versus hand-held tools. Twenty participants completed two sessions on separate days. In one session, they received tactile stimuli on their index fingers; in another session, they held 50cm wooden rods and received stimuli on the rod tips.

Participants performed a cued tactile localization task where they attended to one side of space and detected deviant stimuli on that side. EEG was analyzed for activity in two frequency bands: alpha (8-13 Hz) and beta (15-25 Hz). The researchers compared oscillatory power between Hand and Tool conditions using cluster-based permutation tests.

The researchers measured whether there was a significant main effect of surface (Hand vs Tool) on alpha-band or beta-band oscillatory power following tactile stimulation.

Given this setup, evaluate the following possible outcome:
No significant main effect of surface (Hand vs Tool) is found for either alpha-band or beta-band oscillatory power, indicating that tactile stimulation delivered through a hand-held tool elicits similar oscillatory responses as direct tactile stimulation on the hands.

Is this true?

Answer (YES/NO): YES